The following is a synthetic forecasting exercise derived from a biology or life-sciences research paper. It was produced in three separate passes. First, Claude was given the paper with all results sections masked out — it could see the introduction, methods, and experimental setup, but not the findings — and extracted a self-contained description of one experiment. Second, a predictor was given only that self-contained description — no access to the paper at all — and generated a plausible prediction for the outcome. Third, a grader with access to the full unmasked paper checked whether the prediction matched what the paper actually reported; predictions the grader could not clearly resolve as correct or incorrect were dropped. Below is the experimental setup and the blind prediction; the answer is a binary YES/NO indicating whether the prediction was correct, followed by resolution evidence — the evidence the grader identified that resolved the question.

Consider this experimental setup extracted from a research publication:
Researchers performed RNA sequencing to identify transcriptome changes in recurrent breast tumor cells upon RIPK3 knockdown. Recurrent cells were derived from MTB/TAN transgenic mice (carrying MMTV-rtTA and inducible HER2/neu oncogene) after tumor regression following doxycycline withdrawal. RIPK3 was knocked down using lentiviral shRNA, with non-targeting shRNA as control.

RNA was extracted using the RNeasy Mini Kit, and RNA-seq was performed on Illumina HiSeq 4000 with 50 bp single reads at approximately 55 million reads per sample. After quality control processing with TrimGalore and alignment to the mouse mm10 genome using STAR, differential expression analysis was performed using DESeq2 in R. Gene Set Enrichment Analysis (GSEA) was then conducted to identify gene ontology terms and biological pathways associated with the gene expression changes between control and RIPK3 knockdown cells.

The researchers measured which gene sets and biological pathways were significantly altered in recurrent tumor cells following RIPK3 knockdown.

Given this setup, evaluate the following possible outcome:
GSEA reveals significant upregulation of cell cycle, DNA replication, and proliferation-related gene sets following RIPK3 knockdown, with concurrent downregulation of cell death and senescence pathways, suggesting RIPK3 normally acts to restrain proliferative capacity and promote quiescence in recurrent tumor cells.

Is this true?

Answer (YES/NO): NO